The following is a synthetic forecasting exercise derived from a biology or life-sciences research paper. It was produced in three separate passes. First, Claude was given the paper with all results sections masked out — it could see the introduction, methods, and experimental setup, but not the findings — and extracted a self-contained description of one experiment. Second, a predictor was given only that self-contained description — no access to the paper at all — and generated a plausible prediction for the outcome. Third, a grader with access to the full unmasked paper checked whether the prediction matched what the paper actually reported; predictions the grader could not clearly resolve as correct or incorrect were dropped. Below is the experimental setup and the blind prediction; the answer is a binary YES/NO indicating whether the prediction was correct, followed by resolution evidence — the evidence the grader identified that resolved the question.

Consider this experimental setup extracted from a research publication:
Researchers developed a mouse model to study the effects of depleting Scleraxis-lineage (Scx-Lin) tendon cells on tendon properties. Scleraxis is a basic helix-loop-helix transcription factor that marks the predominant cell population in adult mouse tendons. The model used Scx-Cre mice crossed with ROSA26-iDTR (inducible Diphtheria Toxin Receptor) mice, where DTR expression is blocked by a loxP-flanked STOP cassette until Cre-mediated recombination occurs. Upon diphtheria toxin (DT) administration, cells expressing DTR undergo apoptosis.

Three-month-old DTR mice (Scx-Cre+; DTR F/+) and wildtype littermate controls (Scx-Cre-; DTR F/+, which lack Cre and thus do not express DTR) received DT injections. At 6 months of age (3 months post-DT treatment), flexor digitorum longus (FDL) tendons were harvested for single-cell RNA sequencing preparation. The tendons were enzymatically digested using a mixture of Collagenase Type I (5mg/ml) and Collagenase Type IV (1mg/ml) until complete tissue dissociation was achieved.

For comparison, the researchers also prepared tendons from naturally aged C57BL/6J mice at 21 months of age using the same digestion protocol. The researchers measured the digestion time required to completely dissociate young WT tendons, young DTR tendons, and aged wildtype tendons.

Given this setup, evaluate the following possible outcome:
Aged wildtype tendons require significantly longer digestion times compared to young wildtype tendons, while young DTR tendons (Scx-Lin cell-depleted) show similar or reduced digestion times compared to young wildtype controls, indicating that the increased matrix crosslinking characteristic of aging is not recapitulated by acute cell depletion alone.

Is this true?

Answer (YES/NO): NO